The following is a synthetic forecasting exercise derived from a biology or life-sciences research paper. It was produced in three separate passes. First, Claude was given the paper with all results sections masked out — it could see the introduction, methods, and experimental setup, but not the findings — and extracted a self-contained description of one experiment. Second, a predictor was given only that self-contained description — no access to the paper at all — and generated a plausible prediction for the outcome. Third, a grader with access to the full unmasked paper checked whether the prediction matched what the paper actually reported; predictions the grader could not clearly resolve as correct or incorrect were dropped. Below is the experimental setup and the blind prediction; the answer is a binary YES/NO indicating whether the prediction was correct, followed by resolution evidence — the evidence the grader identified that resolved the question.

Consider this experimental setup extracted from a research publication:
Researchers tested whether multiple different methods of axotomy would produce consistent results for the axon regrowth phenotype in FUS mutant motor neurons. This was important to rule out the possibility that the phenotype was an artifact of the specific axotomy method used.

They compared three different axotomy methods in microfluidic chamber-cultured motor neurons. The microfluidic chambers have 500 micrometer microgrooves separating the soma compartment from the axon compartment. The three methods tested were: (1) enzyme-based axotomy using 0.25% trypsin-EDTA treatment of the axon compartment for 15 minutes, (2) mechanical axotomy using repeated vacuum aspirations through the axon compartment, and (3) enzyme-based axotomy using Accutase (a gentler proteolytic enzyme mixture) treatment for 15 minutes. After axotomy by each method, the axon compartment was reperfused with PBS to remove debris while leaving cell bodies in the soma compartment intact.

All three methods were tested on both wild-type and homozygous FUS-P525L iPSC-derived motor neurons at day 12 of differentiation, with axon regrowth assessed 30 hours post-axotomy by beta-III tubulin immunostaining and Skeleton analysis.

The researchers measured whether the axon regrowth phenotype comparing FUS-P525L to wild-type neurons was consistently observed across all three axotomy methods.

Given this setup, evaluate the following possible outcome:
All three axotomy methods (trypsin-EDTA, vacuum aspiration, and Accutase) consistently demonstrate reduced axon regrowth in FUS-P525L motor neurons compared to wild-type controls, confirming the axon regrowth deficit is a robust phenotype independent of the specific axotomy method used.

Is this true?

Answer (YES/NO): NO